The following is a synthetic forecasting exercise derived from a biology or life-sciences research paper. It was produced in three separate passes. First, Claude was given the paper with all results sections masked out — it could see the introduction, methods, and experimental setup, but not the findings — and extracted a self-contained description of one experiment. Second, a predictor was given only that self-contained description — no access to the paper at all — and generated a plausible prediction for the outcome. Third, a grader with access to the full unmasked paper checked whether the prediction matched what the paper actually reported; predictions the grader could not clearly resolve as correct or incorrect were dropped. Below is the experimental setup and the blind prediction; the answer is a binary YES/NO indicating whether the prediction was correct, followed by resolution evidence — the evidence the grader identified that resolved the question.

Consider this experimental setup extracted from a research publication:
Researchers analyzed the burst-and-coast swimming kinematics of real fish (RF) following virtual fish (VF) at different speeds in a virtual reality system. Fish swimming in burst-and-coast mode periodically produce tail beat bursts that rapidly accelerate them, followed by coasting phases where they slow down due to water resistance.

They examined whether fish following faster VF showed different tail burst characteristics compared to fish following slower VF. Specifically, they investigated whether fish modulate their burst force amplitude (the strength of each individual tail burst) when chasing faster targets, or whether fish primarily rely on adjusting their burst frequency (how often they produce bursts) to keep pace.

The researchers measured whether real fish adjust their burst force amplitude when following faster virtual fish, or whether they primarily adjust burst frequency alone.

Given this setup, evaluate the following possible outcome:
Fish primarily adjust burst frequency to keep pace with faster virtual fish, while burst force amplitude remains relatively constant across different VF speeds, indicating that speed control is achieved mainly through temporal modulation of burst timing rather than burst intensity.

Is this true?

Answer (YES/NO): NO